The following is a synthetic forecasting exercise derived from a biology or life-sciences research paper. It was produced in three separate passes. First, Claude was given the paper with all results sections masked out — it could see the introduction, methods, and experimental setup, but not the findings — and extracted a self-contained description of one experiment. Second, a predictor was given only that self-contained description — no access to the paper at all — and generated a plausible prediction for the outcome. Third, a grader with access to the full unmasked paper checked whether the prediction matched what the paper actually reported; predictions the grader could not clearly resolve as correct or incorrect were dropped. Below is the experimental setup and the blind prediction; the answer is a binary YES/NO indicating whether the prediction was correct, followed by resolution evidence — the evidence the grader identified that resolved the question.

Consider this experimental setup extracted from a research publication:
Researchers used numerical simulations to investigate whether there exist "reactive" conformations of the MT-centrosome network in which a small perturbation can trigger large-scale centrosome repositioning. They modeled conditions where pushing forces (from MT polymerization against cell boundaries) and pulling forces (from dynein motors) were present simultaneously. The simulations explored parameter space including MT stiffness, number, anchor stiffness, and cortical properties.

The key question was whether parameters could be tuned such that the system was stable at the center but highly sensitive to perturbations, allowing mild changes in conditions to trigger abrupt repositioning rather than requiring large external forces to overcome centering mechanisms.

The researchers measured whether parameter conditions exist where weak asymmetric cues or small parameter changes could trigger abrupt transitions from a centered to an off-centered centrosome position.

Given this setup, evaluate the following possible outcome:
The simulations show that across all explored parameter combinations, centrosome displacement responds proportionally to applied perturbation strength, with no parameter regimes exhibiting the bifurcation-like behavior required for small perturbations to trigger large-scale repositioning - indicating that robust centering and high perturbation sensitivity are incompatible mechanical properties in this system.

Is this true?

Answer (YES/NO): NO